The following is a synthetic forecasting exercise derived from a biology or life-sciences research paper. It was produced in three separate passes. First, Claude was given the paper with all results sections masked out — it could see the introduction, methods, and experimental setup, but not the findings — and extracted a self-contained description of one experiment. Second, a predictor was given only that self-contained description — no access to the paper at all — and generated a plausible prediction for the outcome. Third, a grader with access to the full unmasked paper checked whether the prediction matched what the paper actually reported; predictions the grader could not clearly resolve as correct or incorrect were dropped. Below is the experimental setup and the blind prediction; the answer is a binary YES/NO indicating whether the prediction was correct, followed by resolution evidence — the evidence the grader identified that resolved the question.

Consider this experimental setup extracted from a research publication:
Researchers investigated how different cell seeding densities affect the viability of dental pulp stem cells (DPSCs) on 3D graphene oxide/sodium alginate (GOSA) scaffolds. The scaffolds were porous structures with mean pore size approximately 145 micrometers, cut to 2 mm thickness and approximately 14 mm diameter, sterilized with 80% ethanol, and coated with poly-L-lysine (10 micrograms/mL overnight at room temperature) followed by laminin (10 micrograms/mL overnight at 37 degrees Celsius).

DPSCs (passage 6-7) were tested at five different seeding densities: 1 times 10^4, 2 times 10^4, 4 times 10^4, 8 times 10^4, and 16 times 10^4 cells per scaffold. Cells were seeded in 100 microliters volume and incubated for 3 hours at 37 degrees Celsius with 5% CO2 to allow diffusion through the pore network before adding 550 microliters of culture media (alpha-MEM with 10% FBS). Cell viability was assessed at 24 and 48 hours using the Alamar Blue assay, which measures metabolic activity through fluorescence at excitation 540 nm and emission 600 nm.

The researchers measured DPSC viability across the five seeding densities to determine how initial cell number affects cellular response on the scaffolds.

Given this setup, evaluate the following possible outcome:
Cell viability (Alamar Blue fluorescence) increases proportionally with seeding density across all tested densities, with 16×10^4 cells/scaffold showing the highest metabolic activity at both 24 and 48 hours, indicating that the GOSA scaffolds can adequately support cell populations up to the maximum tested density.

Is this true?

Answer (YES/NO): NO